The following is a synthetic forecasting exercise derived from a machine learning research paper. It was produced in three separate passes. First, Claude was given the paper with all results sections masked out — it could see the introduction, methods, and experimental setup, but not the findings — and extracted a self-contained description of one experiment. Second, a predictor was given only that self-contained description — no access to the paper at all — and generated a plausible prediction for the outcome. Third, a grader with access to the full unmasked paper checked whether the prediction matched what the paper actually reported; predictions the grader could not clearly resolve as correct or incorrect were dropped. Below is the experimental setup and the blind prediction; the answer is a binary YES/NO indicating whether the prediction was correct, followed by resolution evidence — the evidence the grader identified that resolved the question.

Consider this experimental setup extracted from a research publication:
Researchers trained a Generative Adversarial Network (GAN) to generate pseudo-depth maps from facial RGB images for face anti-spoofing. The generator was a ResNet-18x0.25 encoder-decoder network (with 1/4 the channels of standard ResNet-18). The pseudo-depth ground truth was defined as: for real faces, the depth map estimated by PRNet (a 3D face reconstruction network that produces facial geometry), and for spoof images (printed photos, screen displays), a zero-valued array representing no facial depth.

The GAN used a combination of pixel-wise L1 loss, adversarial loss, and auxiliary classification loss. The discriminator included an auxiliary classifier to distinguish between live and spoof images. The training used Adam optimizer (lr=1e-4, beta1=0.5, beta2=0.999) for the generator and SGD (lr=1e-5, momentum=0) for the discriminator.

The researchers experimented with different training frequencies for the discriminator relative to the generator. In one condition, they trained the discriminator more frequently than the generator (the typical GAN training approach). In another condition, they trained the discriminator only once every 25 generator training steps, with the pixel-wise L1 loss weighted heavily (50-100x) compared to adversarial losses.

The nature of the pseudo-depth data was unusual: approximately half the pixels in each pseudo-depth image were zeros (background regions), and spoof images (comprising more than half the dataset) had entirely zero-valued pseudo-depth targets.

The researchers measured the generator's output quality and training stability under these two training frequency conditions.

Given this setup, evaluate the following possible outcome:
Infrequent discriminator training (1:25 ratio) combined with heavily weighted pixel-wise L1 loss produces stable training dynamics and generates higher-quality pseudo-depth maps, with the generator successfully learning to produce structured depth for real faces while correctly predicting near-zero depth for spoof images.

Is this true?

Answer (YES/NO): YES